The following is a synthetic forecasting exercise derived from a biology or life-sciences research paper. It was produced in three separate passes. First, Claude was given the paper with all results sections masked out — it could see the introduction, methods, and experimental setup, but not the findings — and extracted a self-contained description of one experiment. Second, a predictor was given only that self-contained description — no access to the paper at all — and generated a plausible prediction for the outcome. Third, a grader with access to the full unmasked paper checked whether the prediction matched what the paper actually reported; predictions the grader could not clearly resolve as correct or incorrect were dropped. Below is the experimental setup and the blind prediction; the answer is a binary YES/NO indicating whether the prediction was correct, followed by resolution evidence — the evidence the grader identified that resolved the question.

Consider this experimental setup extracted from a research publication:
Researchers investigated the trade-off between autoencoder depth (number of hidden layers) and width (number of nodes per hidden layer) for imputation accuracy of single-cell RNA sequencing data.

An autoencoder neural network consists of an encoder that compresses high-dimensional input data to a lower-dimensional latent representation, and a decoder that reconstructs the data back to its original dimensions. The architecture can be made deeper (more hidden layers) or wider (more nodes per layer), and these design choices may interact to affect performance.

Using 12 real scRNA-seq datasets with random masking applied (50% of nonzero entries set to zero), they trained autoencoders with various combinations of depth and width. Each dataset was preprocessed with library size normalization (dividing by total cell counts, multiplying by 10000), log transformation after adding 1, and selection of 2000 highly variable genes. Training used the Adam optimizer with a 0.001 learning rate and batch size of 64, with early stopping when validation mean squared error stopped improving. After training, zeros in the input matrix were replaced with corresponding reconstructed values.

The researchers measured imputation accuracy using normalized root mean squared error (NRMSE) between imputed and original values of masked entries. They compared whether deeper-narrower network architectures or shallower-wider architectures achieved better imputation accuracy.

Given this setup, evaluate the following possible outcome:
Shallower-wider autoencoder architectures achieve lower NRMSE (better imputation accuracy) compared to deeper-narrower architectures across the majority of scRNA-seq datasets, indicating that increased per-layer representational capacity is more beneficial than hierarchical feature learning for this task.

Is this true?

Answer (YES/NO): NO